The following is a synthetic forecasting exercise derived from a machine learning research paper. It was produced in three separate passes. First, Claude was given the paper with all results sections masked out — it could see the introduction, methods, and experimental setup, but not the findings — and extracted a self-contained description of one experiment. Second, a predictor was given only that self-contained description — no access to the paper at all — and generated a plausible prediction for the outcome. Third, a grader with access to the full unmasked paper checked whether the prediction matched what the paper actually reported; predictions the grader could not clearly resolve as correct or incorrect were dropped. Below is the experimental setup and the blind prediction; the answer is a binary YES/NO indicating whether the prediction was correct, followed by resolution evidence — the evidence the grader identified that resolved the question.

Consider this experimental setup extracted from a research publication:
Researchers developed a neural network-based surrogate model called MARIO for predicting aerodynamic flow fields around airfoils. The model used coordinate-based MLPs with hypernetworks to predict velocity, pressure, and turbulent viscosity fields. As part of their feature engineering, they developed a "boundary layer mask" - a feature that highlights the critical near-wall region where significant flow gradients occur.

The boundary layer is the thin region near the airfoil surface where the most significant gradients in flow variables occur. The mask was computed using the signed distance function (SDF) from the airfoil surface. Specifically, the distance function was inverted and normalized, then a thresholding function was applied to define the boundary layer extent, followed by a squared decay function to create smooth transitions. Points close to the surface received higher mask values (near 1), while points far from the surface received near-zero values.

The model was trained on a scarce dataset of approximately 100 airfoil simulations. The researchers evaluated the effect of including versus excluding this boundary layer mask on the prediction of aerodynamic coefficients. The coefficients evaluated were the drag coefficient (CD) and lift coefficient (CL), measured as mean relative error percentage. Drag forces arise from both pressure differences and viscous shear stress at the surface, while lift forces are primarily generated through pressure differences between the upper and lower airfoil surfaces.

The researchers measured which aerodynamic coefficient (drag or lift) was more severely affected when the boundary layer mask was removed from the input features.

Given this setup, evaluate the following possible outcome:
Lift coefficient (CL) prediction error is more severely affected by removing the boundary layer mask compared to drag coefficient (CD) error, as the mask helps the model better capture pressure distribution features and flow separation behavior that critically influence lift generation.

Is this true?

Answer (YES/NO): NO